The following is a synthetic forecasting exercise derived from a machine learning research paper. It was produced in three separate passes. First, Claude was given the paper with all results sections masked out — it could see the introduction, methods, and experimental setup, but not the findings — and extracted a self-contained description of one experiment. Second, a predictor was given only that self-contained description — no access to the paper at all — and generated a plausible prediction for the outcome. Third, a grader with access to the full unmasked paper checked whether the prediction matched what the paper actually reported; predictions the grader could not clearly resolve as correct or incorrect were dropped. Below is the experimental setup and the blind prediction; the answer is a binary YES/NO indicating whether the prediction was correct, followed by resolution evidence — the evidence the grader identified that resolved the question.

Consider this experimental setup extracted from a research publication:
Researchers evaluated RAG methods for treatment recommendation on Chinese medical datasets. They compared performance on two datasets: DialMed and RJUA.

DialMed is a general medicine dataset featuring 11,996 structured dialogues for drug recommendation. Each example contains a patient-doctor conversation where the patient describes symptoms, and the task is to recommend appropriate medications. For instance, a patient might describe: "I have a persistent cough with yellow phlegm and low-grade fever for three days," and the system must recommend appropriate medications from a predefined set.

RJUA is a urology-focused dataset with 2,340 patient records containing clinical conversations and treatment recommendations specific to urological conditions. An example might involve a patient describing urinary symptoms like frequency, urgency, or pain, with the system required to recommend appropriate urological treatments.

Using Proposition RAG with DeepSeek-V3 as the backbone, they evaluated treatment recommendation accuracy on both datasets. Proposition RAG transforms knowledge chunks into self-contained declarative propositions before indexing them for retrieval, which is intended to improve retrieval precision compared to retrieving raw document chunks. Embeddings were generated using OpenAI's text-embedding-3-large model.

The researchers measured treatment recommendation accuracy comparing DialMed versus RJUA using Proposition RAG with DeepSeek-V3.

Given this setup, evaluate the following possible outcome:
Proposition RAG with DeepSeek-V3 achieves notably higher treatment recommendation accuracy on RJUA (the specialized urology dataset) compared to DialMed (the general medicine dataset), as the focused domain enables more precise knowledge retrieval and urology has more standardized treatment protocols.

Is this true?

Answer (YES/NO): YES